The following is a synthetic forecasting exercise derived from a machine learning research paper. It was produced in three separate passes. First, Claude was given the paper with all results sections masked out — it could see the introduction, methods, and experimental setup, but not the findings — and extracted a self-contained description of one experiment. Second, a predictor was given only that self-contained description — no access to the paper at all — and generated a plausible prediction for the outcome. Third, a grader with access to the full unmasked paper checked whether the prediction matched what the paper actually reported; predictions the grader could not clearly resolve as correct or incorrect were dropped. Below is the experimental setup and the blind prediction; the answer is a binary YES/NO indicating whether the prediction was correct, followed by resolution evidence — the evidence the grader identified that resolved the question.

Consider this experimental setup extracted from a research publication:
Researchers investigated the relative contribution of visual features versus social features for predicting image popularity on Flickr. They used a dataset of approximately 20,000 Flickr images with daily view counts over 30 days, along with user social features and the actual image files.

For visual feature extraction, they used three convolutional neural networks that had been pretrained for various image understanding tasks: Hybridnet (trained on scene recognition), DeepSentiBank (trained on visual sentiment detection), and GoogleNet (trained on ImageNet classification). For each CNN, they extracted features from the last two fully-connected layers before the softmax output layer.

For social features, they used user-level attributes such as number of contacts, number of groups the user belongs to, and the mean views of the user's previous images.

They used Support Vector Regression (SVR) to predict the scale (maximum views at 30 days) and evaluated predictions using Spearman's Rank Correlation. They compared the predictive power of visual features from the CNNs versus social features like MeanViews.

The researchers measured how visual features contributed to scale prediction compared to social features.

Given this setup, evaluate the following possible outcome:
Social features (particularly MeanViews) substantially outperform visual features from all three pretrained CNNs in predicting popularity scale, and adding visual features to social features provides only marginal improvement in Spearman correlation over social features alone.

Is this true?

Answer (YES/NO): YES